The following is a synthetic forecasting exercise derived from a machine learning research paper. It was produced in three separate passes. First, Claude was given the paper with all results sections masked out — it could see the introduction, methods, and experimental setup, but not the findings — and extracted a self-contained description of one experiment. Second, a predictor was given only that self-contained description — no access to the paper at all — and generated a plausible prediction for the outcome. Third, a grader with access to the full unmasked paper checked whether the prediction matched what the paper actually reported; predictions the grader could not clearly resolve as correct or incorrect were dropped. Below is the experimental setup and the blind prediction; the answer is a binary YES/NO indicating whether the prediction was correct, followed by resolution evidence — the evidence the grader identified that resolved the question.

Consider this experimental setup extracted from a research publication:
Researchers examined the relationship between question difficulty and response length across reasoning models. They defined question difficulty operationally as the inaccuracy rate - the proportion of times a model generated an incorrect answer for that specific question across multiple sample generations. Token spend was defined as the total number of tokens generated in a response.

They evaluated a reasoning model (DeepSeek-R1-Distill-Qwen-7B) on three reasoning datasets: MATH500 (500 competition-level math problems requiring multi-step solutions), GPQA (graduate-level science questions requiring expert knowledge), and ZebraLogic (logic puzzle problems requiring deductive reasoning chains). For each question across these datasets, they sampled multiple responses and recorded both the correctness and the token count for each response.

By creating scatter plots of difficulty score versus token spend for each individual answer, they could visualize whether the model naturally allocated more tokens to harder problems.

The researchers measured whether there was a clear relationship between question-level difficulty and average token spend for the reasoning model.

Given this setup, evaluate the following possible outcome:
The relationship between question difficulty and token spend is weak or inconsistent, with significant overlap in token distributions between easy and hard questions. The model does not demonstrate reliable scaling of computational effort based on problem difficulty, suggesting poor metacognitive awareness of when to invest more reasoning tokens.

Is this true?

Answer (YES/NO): NO